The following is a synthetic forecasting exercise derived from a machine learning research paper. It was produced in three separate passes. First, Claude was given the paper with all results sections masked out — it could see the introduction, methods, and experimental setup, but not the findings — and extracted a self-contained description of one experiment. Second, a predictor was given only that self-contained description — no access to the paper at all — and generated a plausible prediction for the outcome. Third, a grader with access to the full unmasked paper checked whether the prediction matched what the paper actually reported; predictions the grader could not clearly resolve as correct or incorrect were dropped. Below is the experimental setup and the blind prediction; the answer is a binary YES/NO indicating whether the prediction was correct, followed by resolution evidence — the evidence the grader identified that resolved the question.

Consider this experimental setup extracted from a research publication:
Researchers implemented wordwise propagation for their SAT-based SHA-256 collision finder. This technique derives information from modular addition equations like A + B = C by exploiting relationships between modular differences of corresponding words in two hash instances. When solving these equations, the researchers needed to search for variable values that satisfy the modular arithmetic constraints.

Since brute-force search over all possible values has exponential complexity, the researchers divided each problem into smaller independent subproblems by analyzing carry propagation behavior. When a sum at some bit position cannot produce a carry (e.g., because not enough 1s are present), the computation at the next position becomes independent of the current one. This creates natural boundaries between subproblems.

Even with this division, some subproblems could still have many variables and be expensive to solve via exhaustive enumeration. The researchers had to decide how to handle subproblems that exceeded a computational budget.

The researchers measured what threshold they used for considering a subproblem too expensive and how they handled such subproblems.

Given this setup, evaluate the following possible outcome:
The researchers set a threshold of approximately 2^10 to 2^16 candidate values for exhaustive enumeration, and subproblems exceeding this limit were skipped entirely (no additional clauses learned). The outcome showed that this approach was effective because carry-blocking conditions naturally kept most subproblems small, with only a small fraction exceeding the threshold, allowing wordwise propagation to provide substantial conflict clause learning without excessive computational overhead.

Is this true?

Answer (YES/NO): NO